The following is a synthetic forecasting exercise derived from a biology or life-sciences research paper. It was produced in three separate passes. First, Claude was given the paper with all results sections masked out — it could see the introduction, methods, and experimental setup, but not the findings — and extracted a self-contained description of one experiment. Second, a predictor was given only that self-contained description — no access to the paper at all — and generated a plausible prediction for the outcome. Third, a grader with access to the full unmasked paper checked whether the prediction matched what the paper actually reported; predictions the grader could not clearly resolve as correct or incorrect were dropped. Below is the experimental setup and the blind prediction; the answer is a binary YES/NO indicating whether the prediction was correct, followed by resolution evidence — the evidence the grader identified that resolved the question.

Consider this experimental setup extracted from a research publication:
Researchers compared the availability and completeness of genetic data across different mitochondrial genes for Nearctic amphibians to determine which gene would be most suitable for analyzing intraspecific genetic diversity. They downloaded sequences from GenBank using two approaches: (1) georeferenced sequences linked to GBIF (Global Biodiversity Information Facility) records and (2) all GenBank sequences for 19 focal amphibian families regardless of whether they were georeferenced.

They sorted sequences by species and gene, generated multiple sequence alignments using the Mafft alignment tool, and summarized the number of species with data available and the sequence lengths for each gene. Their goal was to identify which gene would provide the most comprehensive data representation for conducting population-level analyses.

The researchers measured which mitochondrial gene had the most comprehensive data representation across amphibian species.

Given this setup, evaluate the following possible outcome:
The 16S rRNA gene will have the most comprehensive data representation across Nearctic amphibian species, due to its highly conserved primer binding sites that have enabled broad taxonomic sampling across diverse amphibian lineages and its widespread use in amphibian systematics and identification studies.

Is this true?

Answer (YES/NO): NO